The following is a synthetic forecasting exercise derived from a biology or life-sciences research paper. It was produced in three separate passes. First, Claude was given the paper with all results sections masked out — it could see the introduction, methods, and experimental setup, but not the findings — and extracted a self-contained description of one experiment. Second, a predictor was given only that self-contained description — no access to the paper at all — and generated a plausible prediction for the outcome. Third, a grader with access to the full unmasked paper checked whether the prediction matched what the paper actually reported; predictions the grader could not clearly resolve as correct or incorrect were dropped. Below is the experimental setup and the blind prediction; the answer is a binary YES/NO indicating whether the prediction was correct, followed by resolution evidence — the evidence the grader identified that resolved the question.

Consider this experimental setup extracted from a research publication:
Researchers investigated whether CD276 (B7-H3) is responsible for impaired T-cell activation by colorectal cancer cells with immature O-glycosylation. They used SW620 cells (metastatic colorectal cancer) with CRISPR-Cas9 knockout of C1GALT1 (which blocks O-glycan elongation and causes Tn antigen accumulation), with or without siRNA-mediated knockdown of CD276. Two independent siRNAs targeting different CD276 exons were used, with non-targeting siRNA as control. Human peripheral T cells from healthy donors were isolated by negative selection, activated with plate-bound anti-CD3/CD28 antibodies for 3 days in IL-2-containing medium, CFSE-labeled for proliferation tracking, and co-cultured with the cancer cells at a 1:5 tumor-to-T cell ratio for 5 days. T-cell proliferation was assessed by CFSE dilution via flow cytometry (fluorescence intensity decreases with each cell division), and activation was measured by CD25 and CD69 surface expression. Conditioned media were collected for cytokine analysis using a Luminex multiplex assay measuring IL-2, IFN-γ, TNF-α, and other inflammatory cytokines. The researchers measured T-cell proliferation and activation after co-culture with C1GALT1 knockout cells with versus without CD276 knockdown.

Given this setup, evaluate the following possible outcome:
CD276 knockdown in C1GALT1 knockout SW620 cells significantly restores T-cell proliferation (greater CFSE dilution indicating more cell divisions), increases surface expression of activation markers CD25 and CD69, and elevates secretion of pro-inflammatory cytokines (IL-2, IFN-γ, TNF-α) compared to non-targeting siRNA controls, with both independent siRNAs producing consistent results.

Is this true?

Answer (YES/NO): NO